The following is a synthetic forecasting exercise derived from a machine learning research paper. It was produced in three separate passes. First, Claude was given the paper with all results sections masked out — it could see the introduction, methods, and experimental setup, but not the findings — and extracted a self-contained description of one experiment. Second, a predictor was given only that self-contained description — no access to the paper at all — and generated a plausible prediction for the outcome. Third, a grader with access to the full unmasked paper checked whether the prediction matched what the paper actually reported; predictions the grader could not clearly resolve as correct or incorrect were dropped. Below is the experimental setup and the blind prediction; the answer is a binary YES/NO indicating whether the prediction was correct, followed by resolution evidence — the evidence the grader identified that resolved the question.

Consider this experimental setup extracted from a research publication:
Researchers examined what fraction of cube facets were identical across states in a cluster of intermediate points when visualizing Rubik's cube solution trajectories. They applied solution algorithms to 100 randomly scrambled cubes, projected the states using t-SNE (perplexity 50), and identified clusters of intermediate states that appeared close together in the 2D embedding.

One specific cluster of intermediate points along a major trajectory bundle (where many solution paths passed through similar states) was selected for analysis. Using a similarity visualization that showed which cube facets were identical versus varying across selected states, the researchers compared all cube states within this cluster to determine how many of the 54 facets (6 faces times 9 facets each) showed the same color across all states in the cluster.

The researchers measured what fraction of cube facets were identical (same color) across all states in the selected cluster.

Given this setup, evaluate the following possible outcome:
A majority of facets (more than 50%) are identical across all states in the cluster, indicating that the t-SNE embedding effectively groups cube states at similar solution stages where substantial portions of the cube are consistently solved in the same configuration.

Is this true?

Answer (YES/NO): YES